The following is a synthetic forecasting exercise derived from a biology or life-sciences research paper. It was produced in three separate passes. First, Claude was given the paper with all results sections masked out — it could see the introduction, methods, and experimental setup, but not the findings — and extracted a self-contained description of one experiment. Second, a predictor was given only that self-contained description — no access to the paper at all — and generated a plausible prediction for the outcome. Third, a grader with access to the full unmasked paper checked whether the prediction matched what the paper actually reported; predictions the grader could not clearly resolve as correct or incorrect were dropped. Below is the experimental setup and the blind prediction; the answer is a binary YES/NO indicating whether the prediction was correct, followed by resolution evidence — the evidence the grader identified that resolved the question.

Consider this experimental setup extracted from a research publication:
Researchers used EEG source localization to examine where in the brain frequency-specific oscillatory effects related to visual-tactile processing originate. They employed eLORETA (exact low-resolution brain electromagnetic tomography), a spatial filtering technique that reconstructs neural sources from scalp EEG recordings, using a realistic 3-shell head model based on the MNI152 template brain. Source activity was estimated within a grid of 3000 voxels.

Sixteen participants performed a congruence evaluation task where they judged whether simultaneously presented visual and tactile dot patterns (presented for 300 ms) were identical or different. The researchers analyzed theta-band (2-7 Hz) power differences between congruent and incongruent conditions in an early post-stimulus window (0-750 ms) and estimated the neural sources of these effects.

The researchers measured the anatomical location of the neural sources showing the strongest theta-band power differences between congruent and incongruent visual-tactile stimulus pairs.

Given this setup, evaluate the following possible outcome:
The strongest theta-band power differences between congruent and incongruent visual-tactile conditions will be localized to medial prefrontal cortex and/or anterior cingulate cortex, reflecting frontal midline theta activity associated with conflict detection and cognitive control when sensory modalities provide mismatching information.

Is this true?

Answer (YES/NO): NO